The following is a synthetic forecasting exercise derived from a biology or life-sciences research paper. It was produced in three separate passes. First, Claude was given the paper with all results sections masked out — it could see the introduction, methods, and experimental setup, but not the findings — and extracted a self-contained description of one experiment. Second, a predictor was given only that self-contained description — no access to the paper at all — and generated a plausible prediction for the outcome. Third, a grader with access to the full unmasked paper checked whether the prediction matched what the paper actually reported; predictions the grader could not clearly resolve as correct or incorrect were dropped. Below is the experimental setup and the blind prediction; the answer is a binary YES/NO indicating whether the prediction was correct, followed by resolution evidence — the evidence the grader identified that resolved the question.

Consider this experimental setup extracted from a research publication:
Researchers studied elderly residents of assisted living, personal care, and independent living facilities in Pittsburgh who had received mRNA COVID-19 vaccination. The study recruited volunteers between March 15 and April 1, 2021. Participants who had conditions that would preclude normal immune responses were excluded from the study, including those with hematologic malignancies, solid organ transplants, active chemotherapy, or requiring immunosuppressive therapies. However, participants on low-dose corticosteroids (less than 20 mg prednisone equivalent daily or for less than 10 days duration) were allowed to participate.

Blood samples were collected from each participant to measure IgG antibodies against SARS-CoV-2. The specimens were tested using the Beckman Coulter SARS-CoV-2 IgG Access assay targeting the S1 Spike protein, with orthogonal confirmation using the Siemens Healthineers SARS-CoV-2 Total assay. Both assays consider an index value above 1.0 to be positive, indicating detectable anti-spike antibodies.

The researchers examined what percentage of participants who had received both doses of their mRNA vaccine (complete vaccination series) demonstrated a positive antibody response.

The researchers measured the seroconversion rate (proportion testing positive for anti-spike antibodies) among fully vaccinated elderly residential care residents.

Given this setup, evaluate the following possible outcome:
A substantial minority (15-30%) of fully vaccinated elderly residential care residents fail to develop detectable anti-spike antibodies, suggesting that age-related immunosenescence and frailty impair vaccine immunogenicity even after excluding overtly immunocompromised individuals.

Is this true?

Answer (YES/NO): NO